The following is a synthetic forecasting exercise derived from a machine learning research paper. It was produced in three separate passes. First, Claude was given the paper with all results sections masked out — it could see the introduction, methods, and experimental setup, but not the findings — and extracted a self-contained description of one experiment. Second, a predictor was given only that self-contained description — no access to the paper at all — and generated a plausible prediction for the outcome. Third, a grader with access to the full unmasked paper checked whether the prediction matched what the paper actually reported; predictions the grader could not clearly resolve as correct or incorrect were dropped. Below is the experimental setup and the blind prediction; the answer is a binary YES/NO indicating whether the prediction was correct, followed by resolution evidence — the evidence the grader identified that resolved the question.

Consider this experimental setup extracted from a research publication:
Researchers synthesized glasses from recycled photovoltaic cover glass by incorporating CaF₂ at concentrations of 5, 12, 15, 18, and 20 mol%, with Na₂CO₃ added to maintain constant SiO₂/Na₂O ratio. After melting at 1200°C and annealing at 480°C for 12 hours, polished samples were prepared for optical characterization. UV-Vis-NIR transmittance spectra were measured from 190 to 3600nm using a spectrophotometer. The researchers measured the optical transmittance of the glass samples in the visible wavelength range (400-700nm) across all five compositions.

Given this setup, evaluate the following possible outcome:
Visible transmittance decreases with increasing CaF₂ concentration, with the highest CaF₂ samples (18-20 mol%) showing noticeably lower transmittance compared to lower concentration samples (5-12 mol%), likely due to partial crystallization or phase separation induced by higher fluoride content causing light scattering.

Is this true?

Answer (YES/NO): NO